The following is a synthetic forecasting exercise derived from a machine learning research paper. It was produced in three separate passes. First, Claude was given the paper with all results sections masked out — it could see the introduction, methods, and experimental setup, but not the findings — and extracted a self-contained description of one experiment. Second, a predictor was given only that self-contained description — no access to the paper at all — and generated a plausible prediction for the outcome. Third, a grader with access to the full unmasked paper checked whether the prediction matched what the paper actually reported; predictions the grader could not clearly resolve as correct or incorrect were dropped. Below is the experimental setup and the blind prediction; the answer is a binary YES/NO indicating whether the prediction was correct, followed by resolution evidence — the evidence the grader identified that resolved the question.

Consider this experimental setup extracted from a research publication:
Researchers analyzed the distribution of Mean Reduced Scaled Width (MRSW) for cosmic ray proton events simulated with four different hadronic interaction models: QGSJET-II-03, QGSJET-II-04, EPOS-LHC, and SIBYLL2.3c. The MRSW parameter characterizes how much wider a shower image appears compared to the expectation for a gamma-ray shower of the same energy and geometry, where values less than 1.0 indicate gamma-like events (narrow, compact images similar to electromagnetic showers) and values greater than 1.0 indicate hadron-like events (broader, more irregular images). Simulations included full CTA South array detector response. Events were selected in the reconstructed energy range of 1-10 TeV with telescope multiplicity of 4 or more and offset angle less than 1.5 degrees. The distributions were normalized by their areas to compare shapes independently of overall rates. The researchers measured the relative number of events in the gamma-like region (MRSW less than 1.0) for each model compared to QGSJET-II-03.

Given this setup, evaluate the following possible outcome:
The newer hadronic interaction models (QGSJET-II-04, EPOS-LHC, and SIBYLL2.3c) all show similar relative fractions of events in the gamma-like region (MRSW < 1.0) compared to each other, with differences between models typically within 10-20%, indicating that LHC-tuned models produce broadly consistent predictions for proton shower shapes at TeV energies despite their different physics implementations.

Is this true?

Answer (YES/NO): NO